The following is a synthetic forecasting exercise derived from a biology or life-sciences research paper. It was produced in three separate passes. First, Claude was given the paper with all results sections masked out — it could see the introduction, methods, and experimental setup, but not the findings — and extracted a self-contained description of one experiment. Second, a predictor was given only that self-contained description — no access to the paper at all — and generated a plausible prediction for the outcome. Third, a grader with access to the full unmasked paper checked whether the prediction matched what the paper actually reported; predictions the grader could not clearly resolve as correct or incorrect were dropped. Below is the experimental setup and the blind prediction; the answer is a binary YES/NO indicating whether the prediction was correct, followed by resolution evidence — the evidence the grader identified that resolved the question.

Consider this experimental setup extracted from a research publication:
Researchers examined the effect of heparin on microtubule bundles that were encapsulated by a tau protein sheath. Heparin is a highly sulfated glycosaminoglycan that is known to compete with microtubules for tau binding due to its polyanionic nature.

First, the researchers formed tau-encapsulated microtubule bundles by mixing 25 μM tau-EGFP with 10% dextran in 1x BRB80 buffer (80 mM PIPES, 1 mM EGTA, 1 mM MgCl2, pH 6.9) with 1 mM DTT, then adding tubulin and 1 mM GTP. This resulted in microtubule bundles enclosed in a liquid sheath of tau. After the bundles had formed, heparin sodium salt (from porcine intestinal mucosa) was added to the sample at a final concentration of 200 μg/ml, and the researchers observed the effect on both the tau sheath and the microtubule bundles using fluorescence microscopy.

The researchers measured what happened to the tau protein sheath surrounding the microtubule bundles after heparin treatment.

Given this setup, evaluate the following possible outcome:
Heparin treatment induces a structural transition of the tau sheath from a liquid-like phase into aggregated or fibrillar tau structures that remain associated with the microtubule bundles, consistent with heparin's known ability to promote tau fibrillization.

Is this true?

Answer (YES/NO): NO